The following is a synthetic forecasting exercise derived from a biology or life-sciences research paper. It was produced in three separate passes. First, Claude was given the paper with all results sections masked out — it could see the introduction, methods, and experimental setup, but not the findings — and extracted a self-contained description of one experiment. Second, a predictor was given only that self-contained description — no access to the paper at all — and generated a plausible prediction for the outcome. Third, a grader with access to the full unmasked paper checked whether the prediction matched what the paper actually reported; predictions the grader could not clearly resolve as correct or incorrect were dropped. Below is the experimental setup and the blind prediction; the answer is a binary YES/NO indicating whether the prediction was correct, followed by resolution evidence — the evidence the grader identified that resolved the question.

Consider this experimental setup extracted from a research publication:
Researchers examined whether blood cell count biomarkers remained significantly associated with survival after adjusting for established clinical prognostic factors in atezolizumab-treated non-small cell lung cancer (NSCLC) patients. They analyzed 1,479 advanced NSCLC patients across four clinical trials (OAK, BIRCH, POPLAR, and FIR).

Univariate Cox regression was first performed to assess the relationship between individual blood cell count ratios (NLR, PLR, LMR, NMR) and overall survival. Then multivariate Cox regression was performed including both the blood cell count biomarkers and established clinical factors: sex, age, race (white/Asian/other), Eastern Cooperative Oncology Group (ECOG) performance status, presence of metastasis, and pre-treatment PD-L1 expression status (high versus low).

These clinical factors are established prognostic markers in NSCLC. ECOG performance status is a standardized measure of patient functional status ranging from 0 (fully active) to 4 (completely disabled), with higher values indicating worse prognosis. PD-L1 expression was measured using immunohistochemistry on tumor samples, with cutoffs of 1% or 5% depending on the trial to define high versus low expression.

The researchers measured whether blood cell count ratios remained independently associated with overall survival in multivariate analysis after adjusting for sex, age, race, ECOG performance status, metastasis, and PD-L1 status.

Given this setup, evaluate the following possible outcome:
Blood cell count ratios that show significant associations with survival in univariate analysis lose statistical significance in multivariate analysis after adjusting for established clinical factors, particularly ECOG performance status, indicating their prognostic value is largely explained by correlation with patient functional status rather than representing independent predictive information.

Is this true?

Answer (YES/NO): NO